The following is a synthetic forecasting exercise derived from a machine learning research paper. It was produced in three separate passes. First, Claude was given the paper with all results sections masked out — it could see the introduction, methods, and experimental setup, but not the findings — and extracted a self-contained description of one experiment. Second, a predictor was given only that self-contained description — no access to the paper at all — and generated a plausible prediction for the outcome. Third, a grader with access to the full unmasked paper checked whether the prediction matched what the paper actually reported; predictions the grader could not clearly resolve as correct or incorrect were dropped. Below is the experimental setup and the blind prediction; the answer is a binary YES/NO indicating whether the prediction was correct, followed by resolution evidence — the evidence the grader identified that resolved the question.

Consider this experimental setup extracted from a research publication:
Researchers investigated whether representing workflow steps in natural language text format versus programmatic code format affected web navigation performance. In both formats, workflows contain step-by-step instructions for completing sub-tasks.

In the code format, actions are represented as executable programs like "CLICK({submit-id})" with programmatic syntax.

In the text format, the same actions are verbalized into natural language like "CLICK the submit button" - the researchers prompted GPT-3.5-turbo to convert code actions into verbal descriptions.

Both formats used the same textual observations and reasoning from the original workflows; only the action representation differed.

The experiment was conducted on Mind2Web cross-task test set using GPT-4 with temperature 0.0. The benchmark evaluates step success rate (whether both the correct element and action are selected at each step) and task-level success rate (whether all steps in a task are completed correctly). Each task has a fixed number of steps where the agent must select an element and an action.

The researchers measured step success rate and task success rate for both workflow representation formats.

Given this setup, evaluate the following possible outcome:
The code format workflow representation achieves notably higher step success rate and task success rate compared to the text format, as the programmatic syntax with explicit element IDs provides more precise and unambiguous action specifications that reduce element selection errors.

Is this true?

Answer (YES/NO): NO